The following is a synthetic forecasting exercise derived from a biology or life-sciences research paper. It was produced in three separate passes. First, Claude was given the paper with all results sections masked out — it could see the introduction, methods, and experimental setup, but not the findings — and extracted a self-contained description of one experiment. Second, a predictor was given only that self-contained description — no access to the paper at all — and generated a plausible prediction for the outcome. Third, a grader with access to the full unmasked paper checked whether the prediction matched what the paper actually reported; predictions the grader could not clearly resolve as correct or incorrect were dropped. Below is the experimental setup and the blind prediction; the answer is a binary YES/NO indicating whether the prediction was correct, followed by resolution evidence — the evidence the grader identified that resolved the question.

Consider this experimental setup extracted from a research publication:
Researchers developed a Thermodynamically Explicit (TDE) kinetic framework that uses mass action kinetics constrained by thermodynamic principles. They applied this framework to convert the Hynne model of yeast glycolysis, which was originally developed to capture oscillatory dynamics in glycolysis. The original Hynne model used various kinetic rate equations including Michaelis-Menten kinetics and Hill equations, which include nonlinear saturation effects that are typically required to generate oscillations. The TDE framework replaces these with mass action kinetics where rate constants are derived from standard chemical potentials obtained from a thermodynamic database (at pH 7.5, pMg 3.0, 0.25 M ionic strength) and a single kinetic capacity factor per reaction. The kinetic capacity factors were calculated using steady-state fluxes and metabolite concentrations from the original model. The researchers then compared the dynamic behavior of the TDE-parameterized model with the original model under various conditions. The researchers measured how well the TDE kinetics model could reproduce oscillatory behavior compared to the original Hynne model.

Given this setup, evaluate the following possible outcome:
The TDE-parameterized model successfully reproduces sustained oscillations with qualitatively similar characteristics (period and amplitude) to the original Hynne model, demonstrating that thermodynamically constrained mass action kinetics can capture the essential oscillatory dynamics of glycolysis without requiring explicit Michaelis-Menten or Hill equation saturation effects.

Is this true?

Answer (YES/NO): NO